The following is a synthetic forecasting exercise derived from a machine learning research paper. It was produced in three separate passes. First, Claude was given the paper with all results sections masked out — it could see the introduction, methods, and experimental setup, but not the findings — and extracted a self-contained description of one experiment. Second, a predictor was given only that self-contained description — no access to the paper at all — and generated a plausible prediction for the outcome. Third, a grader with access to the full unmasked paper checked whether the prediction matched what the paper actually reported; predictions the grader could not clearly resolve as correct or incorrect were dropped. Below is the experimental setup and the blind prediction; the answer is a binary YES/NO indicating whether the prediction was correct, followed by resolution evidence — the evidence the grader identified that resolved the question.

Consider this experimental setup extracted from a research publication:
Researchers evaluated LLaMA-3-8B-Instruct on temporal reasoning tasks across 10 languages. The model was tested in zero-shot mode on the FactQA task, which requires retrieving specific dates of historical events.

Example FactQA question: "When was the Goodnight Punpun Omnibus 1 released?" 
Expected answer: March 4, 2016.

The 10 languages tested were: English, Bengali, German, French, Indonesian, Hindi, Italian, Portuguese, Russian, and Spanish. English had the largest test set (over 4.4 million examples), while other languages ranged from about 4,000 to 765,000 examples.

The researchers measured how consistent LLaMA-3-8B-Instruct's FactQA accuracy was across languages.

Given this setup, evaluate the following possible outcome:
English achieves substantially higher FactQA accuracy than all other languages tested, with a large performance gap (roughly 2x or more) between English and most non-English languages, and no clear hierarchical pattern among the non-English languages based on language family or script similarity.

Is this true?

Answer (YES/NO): NO